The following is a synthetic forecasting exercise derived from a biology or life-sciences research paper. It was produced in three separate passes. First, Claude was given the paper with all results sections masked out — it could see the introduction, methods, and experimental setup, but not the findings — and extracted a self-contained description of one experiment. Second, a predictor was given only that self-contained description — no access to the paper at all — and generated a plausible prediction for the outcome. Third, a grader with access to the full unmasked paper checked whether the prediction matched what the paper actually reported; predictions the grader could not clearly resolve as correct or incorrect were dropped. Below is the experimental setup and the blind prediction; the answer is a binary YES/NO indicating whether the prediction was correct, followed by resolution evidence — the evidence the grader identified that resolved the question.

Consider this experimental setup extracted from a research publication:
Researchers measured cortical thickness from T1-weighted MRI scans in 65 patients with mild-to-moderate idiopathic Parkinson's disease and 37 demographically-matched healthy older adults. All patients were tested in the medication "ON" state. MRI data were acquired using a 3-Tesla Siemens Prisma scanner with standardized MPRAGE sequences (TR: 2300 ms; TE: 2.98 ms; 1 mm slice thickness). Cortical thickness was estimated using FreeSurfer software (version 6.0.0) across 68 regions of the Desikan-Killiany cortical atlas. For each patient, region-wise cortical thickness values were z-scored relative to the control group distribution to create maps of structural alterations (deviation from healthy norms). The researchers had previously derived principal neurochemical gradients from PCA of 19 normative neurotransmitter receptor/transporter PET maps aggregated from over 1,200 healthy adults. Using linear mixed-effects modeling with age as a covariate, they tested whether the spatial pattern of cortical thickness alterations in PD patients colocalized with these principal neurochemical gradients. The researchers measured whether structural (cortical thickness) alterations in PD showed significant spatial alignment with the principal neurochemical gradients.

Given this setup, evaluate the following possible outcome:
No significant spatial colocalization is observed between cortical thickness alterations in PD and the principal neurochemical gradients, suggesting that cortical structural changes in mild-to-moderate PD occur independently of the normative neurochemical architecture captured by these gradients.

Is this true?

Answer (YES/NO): NO